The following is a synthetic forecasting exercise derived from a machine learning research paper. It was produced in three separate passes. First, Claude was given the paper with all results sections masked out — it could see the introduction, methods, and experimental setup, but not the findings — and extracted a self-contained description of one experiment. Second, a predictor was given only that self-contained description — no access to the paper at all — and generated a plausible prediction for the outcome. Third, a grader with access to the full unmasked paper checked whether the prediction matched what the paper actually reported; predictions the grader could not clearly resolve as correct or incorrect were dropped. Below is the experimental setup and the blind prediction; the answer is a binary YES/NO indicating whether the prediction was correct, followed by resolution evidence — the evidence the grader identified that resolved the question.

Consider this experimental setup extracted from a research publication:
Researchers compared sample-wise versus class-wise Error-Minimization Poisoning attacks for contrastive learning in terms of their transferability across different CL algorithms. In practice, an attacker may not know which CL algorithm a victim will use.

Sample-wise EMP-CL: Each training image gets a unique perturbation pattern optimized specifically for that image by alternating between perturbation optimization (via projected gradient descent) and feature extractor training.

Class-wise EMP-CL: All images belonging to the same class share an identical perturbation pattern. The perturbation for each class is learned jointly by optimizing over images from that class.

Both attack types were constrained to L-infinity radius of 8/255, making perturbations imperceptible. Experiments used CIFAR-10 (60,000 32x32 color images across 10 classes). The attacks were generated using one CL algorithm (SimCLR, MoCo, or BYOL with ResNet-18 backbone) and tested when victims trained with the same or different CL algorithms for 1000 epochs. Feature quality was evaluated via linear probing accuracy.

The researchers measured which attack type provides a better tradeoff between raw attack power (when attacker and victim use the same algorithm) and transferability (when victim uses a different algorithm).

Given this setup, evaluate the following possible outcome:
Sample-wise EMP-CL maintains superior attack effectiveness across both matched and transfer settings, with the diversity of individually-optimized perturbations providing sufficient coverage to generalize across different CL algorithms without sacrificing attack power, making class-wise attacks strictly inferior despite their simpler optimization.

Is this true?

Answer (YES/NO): NO